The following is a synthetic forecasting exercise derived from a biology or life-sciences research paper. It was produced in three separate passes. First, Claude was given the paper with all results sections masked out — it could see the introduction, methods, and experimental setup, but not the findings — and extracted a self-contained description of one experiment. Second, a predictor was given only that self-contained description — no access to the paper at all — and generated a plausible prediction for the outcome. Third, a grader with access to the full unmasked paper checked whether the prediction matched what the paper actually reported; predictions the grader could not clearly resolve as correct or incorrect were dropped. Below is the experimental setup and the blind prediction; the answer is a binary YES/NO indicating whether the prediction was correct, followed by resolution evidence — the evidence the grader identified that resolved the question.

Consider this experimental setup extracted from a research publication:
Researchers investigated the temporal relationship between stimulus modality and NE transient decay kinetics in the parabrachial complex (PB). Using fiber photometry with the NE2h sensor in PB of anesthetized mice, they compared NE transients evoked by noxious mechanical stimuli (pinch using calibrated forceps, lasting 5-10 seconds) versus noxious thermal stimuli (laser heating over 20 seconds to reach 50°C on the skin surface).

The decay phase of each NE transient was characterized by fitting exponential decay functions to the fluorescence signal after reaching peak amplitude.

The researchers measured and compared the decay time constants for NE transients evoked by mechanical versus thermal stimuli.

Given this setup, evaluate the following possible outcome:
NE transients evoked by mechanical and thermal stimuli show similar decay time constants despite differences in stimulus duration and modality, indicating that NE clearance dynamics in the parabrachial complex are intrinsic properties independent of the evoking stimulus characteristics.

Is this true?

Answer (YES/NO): YES